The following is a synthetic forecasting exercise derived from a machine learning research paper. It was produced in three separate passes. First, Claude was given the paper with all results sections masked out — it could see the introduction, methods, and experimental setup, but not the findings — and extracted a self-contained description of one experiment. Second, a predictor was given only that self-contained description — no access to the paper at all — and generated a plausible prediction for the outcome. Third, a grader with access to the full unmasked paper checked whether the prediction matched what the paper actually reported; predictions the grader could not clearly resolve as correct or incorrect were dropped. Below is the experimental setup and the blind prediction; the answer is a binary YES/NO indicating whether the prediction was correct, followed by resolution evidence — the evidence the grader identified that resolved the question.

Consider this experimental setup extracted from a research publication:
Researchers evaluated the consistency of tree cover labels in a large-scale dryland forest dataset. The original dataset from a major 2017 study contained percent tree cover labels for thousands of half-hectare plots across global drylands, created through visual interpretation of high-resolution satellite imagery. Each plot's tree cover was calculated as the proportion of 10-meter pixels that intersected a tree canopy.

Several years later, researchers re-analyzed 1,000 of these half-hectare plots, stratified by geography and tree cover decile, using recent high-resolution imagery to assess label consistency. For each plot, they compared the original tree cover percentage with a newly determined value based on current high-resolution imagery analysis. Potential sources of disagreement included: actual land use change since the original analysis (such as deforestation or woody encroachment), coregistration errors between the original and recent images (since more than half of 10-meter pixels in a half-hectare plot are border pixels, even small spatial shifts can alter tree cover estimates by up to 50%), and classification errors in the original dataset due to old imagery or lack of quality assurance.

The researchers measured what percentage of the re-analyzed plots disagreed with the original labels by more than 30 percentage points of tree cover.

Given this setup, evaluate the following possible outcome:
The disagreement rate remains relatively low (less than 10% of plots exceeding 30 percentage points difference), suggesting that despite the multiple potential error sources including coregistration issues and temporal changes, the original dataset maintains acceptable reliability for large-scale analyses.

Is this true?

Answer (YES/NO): NO